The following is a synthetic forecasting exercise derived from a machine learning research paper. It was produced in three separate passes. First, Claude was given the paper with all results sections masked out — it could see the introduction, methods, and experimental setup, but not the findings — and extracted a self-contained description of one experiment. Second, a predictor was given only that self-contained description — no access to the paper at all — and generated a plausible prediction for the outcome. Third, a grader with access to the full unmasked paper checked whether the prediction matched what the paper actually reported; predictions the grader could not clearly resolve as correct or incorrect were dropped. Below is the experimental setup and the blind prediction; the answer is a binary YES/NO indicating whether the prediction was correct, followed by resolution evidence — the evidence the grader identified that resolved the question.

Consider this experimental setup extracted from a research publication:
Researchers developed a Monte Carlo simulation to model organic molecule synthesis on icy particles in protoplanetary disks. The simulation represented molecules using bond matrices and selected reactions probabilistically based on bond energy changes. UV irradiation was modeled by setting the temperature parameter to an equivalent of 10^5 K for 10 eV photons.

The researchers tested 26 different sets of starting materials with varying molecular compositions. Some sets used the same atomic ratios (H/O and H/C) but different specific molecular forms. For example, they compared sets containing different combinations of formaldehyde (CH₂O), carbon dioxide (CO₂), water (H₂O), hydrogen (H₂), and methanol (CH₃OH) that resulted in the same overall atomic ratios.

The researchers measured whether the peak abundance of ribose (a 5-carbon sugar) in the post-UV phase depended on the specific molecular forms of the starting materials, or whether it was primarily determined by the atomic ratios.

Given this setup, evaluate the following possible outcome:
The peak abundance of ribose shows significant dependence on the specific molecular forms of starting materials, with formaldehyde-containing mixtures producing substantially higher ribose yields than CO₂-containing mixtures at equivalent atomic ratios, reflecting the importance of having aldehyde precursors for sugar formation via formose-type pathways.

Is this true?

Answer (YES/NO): NO